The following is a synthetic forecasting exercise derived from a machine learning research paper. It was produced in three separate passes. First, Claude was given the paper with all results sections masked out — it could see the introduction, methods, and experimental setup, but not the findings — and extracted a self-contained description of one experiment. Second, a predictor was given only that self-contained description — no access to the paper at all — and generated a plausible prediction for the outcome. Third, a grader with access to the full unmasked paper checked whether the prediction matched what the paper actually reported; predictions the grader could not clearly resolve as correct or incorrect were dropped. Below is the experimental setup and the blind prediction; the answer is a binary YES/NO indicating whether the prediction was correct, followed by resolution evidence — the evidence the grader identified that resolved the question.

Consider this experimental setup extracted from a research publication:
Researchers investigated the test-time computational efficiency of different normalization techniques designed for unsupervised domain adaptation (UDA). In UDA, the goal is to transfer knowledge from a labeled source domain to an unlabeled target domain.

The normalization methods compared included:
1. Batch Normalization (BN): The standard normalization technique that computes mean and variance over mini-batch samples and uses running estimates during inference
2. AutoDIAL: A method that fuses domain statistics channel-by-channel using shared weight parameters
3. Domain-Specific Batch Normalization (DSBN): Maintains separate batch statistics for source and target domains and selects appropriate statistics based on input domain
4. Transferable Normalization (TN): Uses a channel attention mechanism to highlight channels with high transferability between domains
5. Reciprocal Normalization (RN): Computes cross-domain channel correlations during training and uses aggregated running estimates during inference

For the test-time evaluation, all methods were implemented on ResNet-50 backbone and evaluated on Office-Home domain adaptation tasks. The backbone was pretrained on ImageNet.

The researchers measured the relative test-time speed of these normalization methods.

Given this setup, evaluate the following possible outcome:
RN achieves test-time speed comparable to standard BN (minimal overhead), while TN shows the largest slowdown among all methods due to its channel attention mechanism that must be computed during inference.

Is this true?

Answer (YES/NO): YES